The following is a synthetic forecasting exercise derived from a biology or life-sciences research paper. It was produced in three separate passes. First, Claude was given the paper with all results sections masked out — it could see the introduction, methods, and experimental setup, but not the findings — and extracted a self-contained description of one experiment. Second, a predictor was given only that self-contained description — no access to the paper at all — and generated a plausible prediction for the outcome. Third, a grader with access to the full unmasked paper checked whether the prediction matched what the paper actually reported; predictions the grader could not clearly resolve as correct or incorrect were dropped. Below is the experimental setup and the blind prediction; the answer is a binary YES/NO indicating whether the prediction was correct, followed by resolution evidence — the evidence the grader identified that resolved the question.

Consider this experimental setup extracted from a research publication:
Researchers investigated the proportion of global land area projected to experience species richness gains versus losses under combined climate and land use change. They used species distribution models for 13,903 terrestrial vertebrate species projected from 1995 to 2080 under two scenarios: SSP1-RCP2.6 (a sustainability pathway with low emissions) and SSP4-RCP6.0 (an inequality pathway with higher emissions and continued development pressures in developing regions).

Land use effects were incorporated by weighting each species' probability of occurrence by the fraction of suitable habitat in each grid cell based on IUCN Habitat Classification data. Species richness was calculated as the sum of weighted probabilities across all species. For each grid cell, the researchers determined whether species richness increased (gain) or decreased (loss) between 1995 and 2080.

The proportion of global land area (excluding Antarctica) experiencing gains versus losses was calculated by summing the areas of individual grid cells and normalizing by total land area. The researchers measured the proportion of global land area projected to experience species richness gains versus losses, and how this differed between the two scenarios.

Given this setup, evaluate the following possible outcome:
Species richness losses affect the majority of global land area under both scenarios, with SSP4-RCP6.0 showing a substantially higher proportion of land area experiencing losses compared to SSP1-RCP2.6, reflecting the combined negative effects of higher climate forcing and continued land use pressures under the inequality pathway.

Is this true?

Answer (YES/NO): YES